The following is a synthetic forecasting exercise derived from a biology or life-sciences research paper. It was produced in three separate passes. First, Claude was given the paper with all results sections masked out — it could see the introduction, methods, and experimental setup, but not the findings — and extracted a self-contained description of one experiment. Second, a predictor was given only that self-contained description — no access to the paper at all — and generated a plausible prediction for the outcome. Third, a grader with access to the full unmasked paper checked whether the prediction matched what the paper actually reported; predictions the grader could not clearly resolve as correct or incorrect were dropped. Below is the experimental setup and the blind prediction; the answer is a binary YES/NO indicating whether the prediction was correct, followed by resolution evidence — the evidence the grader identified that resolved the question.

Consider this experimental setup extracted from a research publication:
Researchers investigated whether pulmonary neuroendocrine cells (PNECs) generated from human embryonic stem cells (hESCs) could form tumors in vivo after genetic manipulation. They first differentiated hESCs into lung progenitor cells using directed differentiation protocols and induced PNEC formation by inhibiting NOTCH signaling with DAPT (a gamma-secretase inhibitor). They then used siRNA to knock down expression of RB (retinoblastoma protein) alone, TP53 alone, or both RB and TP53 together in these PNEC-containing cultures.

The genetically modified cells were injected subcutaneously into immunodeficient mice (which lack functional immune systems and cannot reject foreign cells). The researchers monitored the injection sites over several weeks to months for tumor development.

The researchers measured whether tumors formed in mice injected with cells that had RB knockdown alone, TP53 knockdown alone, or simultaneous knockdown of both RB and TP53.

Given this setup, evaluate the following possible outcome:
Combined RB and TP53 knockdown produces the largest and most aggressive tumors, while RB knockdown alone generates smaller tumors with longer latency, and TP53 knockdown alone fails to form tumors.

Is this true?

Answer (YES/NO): NO